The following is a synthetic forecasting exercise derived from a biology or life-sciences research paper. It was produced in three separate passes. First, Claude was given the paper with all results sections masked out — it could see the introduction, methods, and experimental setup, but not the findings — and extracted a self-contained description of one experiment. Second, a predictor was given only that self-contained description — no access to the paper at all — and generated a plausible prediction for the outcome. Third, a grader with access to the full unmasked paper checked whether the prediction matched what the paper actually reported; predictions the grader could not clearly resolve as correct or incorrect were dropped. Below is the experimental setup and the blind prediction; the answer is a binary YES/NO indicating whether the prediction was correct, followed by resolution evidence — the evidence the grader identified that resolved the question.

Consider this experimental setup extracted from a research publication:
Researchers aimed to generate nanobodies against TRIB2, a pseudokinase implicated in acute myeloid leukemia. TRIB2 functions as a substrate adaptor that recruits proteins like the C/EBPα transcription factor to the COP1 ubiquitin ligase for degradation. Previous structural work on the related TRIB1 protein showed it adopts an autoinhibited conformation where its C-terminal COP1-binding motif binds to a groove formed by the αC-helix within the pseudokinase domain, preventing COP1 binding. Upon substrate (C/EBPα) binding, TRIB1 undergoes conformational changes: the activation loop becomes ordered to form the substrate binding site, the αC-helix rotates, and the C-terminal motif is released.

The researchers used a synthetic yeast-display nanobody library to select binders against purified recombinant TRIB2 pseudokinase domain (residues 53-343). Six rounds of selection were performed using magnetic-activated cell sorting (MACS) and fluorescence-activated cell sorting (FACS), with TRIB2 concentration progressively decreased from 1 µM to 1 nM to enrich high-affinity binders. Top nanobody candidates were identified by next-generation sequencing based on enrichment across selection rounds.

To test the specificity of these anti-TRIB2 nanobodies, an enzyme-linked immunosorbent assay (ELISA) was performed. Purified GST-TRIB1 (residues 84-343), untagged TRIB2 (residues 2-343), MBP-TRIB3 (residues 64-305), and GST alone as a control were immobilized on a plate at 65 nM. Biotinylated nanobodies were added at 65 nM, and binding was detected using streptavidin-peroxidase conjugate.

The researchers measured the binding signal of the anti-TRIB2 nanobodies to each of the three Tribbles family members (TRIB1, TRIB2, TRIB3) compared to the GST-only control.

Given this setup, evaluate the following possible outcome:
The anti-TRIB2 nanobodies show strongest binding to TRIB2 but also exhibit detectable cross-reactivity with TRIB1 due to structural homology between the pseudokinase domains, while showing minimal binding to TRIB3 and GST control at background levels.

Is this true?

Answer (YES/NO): NO